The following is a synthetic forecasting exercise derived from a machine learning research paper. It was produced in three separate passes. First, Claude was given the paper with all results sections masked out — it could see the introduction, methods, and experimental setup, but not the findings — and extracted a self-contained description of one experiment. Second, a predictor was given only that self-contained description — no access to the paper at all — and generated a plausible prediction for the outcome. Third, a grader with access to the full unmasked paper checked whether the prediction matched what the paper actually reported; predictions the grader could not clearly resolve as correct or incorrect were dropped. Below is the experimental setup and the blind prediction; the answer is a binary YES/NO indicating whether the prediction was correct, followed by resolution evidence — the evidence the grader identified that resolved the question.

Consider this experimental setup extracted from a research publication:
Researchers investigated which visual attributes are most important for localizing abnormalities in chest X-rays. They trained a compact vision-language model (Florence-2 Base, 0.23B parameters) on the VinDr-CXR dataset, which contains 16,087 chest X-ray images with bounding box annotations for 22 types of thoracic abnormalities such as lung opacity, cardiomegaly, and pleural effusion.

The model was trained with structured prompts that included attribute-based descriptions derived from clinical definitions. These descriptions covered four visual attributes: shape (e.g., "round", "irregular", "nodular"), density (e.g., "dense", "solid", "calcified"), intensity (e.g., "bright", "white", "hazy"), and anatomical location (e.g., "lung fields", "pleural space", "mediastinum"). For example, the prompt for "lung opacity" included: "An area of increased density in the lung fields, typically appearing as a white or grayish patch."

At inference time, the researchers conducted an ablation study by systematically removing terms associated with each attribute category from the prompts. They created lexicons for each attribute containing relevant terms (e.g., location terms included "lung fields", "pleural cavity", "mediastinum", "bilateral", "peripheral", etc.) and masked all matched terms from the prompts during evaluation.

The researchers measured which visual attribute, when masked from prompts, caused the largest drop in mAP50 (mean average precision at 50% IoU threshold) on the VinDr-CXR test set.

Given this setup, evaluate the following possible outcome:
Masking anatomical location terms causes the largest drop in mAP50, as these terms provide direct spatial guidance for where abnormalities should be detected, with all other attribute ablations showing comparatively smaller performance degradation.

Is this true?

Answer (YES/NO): NO